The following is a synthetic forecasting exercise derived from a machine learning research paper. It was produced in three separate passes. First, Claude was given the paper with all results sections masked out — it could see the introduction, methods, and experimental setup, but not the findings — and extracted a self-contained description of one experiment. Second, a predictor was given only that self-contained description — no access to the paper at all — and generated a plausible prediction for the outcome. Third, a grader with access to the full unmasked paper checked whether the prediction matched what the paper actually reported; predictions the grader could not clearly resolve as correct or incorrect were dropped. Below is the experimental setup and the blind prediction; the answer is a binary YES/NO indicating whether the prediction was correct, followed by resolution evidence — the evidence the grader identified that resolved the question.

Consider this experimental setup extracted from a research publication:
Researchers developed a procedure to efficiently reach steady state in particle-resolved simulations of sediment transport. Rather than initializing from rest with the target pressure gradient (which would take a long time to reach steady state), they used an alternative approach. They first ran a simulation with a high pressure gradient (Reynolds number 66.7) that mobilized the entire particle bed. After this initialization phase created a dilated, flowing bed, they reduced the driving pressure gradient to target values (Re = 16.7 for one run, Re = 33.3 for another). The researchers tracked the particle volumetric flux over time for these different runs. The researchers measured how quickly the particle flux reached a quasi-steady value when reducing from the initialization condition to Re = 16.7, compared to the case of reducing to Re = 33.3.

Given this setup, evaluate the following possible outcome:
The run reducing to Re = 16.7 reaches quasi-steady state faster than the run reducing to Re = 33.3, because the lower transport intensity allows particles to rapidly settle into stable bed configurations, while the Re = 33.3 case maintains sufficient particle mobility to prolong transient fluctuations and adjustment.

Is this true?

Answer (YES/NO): YES